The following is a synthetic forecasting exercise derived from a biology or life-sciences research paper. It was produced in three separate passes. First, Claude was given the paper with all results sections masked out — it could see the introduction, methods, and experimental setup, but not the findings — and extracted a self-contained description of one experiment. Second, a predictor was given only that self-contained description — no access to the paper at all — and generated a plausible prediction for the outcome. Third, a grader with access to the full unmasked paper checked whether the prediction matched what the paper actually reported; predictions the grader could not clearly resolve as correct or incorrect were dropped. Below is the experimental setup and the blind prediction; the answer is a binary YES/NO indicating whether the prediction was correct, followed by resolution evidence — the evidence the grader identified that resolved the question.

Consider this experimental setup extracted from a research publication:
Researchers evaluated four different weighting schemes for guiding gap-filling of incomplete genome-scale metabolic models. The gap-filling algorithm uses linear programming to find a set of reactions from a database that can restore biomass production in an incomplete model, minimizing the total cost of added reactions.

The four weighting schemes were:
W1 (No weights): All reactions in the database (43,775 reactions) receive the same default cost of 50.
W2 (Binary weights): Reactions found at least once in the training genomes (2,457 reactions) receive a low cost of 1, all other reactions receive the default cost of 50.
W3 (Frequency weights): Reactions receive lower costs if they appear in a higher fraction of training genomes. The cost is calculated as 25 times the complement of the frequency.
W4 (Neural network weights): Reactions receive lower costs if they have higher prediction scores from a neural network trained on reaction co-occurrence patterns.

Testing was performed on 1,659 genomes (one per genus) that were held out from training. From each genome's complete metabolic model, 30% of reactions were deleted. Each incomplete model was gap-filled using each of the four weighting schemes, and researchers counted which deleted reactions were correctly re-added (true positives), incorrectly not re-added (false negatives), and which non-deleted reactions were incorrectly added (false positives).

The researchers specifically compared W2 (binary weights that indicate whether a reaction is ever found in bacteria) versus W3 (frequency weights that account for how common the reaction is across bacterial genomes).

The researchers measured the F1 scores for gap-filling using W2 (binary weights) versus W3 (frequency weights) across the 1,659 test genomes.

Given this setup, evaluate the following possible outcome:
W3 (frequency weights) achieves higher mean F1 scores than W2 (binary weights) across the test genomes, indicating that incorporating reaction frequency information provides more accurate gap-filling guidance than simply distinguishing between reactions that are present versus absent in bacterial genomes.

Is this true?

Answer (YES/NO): YES